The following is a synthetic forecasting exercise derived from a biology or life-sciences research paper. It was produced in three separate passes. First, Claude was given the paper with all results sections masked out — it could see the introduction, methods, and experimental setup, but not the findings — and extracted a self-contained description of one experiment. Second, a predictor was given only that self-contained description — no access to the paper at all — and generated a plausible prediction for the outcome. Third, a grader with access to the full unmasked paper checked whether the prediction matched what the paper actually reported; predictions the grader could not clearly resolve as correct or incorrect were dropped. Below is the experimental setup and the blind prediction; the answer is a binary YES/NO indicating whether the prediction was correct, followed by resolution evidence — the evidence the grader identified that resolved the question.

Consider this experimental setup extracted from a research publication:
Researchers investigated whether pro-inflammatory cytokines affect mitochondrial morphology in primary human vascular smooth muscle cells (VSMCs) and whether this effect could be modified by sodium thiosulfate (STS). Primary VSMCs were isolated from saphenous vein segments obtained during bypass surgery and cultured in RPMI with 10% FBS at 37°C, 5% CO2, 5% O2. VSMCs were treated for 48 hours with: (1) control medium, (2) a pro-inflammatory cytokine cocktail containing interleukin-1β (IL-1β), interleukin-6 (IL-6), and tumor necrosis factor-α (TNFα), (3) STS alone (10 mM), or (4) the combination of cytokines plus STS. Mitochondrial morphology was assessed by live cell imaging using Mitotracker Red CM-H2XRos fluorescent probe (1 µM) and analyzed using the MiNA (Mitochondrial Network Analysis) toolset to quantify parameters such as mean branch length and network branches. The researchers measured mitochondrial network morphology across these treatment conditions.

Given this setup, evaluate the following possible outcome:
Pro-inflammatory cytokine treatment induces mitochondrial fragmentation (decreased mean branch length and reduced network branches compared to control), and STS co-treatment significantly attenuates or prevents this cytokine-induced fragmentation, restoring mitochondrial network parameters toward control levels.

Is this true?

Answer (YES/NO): NO